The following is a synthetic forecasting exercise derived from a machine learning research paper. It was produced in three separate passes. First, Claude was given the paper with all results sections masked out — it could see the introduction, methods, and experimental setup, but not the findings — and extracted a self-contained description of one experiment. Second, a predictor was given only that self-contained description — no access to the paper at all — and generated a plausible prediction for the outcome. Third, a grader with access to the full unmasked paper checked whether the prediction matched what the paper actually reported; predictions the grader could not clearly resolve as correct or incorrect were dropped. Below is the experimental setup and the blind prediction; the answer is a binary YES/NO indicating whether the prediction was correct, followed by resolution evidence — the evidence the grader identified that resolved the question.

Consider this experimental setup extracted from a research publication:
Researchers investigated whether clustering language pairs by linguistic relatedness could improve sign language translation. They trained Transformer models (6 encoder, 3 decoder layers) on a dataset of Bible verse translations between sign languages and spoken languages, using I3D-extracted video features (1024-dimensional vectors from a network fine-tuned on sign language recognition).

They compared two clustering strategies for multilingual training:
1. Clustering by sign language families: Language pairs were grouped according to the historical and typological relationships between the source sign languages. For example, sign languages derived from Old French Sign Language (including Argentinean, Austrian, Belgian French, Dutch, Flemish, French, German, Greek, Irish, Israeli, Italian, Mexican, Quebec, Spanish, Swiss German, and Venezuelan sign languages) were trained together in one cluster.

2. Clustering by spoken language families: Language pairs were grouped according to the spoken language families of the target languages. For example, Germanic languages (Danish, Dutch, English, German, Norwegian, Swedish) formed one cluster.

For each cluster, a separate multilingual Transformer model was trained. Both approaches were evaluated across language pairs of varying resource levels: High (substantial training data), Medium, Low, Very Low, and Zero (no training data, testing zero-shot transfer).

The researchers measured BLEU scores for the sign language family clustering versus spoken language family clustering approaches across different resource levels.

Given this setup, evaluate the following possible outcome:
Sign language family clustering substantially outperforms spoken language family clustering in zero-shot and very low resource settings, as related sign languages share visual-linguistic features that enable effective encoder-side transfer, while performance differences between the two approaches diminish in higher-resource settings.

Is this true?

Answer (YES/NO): NO